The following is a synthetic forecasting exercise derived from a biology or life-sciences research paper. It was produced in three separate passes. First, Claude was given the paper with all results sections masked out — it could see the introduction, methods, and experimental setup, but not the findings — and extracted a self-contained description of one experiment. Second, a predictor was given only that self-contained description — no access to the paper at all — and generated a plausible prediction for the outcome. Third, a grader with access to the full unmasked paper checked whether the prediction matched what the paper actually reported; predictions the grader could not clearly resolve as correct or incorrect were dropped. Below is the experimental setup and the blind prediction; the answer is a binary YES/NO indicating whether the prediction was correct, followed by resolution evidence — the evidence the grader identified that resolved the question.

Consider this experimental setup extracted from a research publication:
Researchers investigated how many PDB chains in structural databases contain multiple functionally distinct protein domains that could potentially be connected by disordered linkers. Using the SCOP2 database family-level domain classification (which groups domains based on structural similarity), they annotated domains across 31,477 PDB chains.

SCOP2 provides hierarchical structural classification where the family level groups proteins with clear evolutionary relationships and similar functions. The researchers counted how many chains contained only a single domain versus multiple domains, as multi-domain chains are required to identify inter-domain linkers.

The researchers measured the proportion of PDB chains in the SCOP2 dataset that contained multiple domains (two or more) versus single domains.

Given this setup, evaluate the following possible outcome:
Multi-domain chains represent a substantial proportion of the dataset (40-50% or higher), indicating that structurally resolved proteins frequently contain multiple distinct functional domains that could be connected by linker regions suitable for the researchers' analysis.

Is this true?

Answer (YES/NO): NO